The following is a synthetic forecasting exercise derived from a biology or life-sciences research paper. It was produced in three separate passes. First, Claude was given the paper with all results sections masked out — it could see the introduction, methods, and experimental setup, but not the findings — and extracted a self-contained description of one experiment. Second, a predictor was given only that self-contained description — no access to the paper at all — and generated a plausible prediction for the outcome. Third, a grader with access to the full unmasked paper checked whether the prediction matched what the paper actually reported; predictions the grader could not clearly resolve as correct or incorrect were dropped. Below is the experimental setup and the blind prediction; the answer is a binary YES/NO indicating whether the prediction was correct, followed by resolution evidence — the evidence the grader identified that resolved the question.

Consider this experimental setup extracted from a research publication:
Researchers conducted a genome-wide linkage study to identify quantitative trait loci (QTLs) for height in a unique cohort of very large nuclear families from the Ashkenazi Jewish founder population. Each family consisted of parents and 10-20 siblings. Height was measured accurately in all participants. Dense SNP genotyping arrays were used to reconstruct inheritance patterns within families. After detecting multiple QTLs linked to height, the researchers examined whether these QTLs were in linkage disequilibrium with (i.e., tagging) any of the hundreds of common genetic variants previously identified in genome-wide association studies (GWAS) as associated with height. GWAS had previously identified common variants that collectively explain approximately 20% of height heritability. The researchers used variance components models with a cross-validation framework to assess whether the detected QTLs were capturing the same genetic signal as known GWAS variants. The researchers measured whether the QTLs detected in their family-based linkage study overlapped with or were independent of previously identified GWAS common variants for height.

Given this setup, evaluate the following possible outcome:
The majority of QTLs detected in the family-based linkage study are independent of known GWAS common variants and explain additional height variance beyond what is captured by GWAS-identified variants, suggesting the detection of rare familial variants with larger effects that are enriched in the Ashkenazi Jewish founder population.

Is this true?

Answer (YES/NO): YES